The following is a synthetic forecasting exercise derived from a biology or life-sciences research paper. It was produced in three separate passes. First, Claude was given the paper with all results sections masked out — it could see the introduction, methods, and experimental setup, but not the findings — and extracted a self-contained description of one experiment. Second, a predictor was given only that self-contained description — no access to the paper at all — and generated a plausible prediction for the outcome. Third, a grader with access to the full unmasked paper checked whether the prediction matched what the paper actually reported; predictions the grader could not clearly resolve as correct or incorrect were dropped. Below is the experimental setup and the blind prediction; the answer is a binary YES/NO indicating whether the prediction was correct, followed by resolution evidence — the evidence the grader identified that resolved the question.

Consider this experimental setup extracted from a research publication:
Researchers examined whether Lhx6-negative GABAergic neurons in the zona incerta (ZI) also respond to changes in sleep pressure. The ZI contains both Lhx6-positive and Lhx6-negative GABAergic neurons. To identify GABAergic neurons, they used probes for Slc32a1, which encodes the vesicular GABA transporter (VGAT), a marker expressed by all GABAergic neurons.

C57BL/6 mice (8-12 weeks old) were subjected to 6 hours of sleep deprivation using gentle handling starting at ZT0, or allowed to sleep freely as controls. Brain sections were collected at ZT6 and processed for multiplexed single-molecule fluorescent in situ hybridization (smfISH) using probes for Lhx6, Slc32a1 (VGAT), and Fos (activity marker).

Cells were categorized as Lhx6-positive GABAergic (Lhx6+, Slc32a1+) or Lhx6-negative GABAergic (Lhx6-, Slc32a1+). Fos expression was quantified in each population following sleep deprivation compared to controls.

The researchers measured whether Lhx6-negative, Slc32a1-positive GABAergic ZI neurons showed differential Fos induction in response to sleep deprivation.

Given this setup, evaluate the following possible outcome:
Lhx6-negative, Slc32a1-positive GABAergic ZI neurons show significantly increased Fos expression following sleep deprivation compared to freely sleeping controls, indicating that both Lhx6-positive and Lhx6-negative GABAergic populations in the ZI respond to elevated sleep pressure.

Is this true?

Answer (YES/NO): NO